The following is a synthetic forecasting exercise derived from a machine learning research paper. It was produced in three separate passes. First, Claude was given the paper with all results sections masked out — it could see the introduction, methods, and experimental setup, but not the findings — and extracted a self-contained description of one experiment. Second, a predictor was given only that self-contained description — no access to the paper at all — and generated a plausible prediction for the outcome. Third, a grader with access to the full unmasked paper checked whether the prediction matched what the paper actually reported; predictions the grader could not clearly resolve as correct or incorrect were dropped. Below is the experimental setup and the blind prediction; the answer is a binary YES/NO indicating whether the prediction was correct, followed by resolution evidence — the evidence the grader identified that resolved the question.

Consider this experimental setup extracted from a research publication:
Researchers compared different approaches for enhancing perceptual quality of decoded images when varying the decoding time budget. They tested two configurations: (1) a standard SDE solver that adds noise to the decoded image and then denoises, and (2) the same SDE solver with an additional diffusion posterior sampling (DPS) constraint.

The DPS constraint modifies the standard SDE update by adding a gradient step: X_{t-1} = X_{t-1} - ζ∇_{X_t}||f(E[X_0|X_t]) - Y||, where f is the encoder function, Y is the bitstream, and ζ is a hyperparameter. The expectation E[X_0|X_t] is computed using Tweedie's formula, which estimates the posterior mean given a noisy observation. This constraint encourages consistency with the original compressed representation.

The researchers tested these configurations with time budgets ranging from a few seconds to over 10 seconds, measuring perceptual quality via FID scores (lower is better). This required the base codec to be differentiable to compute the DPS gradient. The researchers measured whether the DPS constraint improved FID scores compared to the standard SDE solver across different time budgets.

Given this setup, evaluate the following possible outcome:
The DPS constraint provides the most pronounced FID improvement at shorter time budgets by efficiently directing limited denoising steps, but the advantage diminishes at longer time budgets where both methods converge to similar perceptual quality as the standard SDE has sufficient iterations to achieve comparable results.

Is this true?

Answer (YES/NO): NO